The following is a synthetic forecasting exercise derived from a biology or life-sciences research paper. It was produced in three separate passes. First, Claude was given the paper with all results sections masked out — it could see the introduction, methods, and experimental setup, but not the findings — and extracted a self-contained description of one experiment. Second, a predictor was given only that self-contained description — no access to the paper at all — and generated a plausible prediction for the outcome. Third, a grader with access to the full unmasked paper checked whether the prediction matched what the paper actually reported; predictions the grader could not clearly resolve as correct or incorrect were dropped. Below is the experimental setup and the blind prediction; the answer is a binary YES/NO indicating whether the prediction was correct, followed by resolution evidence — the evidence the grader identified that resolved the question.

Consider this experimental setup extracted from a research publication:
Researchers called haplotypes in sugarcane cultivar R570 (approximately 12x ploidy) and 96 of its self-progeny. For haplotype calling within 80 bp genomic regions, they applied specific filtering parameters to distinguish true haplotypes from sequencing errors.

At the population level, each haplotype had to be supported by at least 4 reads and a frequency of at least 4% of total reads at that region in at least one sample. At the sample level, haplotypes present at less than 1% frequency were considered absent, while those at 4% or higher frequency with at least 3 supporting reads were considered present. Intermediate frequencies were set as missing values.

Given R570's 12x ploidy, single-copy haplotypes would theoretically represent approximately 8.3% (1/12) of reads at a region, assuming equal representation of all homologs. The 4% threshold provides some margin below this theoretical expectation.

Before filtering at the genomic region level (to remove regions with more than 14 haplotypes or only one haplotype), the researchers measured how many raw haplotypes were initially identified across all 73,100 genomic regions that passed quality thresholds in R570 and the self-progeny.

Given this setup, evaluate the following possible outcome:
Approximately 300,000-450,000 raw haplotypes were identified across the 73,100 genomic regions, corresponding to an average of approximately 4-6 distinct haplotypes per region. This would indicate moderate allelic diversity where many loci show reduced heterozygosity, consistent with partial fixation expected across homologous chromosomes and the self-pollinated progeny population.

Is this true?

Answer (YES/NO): NO